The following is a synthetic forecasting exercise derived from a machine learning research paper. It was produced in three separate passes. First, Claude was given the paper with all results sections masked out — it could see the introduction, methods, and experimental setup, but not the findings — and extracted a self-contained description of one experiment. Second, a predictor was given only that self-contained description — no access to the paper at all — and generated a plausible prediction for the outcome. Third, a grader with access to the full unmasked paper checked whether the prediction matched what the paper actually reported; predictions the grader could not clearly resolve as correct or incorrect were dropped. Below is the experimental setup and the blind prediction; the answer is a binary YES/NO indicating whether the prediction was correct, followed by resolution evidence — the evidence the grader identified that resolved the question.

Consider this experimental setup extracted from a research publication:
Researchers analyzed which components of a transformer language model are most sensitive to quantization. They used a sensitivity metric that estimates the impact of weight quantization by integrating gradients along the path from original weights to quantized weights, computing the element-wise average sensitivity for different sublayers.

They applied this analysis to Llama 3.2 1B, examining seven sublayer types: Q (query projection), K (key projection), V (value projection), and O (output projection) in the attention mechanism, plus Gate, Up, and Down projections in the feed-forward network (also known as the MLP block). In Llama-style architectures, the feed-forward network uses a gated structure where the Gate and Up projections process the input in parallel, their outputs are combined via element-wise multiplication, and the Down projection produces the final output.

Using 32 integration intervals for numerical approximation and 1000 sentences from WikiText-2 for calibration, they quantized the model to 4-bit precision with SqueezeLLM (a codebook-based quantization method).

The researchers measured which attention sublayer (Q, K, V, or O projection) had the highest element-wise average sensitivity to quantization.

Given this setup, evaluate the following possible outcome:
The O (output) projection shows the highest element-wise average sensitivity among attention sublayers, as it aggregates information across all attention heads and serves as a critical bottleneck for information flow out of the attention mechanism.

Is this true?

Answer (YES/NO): NO